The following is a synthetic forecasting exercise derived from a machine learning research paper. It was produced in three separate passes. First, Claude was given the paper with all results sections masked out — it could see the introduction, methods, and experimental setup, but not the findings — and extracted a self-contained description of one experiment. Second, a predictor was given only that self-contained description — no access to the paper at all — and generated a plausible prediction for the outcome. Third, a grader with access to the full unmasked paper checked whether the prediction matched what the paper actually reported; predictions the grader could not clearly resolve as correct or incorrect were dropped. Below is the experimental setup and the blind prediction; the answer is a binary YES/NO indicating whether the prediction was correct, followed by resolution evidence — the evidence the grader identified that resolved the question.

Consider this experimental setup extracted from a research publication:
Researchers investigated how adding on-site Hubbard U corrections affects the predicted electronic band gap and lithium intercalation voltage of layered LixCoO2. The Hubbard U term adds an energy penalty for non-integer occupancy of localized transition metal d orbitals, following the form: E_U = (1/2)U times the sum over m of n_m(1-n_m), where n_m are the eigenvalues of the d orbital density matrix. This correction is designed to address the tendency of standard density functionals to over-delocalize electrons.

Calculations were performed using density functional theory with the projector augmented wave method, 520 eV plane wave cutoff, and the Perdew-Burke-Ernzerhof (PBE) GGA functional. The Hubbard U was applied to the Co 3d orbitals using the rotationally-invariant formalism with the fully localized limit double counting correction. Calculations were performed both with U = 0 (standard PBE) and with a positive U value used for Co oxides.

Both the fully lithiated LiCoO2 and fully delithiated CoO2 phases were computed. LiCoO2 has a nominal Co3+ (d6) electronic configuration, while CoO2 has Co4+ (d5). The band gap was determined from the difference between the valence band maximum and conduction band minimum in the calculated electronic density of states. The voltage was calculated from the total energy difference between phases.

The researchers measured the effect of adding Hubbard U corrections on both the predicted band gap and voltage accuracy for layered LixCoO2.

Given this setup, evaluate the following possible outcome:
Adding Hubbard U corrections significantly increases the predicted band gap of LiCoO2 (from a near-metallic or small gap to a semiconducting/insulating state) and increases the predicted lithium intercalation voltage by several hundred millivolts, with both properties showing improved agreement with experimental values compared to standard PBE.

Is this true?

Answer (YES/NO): NO